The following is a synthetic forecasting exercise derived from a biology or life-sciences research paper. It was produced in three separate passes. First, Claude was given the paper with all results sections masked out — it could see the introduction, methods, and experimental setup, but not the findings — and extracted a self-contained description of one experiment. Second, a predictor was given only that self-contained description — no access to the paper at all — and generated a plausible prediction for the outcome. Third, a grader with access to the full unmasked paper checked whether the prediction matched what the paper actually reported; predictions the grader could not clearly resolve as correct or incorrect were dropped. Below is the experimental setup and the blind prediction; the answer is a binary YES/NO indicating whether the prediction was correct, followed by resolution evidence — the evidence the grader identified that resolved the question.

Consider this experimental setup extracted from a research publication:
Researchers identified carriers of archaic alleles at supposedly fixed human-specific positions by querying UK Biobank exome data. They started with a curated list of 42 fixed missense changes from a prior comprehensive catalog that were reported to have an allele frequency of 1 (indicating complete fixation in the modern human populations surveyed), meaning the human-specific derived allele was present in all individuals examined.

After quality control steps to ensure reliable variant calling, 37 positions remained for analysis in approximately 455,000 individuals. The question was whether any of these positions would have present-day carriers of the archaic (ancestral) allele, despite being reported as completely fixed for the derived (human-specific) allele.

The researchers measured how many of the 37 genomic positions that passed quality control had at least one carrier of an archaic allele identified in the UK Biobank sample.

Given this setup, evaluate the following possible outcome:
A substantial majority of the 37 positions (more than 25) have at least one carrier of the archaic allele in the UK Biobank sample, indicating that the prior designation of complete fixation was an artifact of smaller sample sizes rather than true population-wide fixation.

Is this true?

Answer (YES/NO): NO